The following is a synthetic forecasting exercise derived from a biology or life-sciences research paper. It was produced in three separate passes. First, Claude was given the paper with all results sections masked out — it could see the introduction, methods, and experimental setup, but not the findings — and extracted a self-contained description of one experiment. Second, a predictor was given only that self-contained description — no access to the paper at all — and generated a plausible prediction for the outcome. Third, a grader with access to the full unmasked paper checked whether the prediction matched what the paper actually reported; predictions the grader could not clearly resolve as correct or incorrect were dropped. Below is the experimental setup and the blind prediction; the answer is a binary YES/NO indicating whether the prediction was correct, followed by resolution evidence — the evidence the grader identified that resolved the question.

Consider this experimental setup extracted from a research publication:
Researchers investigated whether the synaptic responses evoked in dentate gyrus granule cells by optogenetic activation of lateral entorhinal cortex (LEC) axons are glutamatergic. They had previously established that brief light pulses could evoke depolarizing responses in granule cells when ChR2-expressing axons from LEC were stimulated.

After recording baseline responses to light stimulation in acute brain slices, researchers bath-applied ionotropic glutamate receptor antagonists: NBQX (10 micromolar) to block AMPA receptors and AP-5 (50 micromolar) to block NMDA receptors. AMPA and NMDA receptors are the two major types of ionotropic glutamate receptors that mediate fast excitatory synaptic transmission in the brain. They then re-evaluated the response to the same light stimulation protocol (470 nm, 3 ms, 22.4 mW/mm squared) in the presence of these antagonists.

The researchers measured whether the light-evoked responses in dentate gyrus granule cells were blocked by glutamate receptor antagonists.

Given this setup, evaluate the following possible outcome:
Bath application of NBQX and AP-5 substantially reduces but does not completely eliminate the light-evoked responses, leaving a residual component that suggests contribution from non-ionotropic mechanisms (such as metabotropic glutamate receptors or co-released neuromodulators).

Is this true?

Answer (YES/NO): NO